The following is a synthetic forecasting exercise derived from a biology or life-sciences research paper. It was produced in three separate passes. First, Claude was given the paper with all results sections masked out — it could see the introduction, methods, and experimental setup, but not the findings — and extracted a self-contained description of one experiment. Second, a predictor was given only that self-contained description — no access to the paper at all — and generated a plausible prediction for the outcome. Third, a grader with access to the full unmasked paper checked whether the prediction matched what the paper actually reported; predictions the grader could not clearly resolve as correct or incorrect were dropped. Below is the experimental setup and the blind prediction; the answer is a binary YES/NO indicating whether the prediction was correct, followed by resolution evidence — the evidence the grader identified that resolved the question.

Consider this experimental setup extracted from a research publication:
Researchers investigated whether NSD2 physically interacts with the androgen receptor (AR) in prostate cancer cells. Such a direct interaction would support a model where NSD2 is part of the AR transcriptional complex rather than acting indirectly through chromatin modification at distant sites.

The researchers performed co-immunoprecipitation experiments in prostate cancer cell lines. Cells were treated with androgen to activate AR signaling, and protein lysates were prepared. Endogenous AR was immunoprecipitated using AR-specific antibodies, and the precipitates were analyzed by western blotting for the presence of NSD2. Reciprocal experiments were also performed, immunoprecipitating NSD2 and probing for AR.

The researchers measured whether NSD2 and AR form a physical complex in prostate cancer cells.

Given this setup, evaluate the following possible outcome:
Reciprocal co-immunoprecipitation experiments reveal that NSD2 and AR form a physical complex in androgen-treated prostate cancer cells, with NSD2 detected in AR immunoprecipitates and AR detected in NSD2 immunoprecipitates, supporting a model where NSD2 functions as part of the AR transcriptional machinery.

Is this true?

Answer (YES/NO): YES